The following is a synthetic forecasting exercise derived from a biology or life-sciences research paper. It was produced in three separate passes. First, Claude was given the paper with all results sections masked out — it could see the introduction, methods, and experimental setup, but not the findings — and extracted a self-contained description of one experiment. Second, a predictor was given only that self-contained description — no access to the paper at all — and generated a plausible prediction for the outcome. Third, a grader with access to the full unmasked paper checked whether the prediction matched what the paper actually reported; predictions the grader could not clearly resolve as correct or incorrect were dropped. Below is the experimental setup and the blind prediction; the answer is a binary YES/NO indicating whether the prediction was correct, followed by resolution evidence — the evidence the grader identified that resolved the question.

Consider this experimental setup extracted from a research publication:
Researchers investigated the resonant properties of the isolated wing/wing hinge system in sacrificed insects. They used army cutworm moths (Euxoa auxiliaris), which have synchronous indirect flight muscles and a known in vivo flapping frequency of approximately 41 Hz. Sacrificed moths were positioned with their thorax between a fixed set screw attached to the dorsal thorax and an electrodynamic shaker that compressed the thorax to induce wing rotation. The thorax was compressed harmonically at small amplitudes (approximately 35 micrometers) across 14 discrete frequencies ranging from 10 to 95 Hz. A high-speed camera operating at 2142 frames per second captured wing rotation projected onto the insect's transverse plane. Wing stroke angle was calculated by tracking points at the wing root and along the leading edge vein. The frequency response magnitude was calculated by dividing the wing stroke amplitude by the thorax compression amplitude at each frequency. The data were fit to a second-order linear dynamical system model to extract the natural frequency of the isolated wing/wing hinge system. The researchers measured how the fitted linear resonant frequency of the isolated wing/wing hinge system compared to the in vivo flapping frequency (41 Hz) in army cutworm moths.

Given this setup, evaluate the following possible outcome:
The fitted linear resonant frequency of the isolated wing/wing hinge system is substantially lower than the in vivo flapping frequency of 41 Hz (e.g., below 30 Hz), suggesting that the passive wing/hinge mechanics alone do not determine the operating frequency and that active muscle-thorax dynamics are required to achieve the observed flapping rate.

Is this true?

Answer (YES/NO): NO